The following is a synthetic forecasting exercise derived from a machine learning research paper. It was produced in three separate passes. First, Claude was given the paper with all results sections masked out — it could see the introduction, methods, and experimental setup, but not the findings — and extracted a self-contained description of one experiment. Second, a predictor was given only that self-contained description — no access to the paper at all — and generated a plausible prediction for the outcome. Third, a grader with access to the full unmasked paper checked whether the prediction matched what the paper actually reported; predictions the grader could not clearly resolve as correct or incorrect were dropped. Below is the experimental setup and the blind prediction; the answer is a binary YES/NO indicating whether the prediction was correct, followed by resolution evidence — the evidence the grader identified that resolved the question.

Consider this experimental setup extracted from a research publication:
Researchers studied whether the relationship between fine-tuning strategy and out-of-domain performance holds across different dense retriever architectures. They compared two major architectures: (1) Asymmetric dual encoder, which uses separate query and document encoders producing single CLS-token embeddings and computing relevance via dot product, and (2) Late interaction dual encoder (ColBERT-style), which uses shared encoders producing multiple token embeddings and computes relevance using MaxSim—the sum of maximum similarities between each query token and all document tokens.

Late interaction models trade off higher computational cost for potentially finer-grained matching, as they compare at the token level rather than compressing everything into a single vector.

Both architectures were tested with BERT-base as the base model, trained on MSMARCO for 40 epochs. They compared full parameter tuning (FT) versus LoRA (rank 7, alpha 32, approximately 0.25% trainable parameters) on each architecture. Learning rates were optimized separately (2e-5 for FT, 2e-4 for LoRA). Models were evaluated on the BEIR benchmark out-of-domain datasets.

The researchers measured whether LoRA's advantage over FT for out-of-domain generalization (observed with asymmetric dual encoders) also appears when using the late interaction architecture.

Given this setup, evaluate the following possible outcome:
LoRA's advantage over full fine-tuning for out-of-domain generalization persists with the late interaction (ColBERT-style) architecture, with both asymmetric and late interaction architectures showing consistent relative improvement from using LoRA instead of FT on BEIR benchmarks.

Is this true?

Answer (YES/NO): YES